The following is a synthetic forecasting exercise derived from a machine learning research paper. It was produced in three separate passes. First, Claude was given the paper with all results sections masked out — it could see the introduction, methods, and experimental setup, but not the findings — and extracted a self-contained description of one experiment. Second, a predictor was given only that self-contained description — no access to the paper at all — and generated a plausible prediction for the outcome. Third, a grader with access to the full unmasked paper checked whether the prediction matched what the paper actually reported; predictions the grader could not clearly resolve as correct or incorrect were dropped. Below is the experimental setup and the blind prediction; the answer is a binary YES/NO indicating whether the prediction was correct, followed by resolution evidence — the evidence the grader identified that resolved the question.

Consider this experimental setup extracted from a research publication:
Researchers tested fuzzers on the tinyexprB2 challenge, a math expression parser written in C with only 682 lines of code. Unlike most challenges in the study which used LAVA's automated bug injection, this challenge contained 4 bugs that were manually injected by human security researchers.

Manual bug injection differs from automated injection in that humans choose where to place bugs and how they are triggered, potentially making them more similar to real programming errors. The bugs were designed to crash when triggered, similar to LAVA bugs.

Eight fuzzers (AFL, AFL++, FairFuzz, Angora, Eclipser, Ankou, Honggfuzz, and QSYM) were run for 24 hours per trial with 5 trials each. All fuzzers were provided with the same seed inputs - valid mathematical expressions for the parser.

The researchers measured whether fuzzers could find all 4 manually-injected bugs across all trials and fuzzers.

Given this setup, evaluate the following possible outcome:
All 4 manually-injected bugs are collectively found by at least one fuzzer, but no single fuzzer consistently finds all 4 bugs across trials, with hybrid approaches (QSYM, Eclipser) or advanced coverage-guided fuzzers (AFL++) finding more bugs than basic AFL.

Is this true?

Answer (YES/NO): NO